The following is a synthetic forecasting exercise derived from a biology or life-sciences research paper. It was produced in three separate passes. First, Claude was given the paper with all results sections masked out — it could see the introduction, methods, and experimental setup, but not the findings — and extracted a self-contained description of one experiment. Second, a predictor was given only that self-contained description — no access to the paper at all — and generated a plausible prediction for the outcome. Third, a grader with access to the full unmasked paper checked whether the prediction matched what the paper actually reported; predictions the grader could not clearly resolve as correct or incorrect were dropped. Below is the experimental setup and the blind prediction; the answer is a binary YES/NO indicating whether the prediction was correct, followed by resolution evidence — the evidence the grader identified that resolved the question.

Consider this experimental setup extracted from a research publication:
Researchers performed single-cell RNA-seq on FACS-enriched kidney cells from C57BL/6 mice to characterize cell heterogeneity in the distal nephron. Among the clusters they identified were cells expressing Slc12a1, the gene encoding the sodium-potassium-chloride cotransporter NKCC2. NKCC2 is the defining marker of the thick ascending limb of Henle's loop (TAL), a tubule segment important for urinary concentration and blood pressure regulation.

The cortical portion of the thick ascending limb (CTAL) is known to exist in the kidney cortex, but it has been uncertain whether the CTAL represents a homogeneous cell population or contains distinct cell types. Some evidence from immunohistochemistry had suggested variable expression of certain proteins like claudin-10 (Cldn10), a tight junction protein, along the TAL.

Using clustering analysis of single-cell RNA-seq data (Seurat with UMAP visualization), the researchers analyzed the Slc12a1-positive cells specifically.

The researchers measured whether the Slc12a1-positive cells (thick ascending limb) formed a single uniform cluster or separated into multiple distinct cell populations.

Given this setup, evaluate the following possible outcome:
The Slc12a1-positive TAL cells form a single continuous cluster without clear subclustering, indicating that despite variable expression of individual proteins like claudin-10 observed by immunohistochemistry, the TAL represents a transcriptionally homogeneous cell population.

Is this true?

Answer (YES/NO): NO